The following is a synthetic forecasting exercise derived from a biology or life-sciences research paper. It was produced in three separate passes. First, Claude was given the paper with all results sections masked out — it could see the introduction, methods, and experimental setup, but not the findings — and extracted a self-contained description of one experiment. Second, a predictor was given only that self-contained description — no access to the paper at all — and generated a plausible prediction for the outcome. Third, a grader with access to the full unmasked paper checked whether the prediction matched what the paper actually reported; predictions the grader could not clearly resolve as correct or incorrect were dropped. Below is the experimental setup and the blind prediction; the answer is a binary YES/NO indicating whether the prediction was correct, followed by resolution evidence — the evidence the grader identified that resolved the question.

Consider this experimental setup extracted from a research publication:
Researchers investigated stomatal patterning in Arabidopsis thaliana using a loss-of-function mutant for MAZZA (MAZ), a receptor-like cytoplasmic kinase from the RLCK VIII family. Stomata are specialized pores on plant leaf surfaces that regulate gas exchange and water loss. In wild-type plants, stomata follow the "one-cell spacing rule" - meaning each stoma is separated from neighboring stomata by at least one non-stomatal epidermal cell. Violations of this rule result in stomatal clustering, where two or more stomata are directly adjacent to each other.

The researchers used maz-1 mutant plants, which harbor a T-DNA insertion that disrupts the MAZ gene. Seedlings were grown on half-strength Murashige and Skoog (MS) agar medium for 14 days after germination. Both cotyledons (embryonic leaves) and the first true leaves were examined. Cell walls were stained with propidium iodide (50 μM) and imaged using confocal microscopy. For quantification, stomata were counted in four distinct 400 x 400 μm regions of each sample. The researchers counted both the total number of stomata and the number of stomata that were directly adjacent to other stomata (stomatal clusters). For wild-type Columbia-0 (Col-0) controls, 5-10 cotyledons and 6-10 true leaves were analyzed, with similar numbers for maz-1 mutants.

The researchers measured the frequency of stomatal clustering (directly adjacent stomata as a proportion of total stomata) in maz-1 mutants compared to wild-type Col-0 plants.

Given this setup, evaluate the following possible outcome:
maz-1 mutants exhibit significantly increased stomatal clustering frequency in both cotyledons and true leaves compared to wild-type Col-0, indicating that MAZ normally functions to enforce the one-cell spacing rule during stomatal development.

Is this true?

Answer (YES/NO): NO